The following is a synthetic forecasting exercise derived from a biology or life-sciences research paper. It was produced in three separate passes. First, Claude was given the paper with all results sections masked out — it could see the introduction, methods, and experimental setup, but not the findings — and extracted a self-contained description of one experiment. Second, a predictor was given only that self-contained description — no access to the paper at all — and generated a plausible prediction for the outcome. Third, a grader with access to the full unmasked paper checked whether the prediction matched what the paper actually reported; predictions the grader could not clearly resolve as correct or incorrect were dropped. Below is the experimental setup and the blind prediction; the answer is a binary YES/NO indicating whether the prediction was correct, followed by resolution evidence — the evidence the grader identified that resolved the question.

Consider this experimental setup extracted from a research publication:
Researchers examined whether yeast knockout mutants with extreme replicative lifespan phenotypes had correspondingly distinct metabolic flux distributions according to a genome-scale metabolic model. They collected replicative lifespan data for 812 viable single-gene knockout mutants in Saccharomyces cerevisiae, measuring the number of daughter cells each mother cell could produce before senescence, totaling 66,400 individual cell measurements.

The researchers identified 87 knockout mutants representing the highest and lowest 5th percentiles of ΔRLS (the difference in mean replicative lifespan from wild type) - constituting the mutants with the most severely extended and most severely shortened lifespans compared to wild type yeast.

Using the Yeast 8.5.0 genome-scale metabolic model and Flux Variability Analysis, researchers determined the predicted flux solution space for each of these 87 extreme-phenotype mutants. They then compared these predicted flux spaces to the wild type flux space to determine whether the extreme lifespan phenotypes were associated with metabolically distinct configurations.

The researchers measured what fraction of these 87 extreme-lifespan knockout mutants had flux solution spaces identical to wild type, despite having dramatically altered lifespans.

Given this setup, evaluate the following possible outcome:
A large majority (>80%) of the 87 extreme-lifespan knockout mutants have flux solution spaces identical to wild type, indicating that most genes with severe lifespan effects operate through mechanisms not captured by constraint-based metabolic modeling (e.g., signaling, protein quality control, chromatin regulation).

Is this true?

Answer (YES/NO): NO